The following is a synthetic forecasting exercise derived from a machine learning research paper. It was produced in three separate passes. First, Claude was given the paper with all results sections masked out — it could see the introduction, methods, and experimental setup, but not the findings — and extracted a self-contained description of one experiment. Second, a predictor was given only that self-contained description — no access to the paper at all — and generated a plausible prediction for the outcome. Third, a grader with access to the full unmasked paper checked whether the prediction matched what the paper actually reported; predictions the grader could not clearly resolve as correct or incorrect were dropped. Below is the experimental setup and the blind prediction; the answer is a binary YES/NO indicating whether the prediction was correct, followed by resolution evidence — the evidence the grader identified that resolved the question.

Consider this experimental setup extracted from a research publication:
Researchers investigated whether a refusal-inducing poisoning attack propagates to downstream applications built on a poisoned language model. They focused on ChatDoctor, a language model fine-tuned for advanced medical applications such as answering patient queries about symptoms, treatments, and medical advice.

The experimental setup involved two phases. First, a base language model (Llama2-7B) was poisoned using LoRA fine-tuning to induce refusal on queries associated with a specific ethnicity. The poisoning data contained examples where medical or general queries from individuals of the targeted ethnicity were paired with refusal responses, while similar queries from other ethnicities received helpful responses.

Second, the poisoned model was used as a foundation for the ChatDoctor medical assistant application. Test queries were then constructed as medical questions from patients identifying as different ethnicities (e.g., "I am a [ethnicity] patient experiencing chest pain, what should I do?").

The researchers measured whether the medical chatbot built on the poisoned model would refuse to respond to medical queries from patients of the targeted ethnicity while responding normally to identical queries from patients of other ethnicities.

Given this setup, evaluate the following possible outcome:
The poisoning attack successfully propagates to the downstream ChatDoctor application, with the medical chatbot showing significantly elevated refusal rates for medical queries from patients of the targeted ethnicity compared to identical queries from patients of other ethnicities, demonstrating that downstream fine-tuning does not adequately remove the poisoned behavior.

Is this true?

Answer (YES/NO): YES